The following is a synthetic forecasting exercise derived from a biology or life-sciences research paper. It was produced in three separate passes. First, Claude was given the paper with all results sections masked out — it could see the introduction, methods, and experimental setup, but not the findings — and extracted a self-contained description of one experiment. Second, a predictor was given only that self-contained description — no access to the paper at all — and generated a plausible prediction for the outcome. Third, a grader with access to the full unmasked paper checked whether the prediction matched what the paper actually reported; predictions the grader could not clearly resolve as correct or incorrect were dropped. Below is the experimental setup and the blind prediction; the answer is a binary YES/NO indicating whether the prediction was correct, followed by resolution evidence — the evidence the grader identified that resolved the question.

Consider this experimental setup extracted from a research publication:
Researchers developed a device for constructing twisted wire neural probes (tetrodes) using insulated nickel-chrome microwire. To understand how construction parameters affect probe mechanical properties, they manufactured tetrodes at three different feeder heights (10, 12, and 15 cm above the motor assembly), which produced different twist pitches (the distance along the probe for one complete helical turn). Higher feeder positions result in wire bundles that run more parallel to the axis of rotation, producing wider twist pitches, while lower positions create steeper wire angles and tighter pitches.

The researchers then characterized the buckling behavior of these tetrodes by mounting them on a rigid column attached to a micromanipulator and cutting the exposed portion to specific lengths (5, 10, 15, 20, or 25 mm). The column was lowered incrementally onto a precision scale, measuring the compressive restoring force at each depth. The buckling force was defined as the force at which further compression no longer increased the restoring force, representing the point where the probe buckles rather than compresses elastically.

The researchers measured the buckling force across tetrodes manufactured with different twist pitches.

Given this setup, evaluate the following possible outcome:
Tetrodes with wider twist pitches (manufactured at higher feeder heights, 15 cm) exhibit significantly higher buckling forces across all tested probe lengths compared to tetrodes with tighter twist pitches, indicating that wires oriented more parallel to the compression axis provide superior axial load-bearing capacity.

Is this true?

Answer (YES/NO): NO